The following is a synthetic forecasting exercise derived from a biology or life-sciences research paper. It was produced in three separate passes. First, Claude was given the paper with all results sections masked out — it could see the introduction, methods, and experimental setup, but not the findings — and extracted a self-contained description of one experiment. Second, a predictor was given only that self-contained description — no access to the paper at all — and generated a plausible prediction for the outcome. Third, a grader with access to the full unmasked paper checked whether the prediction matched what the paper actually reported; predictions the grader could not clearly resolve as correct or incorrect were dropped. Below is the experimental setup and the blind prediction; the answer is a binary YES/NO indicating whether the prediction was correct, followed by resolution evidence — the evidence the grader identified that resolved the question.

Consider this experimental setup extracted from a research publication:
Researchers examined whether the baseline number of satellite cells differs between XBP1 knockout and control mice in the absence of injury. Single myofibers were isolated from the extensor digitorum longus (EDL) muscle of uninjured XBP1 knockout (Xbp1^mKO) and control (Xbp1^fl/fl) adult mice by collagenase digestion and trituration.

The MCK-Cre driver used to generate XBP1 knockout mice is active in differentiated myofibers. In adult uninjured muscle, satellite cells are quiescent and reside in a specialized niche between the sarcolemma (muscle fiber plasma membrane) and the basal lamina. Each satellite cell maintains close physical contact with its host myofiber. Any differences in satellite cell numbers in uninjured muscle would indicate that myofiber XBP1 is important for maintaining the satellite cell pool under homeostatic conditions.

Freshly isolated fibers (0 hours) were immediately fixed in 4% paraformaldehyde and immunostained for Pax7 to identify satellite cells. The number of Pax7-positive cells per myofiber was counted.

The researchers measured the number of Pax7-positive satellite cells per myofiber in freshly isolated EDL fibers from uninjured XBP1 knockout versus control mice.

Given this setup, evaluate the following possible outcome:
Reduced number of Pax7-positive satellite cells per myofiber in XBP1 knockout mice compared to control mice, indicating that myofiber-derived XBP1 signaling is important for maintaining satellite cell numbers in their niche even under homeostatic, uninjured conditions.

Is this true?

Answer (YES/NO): NO